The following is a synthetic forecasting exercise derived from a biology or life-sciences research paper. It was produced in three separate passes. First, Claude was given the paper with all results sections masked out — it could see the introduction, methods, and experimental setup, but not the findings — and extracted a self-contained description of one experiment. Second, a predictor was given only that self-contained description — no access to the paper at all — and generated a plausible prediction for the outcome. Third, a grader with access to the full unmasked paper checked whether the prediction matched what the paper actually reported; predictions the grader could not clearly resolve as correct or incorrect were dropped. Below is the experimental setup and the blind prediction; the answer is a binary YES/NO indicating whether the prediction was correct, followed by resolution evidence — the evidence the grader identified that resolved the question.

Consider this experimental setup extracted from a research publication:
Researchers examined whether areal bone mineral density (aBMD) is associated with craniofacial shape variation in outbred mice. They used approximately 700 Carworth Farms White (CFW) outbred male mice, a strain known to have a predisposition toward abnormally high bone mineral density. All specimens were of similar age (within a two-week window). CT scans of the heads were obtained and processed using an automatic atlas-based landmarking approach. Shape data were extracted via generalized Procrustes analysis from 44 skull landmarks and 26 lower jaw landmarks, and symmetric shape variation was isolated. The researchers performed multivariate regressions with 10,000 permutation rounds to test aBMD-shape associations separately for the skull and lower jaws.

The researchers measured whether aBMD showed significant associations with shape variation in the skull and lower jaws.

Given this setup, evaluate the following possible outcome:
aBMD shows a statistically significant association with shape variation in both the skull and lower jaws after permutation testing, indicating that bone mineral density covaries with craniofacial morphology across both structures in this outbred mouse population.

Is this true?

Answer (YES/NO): YES